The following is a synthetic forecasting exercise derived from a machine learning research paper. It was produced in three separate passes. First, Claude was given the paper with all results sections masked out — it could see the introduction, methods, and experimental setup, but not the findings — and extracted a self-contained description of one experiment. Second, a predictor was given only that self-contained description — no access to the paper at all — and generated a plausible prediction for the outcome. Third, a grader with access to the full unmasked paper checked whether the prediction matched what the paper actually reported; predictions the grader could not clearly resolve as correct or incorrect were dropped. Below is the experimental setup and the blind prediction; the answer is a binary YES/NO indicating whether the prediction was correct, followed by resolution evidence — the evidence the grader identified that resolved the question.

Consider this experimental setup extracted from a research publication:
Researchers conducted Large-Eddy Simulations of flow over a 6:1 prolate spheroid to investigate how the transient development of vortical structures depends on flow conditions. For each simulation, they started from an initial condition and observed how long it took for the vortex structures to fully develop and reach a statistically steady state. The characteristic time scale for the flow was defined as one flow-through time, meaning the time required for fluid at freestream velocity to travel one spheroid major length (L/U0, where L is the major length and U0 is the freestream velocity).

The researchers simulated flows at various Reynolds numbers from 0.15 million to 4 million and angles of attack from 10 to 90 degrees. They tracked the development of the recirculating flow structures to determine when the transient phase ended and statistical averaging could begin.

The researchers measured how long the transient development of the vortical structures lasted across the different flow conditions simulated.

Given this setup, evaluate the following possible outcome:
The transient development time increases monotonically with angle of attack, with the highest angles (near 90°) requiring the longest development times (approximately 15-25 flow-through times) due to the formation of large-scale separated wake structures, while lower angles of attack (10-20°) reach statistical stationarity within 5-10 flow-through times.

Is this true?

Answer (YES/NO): NO